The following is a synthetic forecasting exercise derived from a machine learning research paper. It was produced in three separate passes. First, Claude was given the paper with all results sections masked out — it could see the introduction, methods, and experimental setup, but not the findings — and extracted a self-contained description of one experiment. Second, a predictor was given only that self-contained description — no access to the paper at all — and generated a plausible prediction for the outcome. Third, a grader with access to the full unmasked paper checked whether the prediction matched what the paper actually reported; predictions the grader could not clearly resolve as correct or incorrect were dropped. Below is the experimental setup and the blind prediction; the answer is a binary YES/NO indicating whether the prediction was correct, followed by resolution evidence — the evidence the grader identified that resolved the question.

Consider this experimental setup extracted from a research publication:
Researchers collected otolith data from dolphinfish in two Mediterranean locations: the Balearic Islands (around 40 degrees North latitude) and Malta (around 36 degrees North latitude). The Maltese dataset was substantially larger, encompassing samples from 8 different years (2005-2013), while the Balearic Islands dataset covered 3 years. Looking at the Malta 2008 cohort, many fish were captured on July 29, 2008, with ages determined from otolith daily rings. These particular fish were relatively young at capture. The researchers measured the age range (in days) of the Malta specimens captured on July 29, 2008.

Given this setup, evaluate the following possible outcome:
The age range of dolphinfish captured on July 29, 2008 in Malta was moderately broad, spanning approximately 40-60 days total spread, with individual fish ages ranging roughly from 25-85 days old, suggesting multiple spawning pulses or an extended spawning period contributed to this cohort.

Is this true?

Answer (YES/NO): NO